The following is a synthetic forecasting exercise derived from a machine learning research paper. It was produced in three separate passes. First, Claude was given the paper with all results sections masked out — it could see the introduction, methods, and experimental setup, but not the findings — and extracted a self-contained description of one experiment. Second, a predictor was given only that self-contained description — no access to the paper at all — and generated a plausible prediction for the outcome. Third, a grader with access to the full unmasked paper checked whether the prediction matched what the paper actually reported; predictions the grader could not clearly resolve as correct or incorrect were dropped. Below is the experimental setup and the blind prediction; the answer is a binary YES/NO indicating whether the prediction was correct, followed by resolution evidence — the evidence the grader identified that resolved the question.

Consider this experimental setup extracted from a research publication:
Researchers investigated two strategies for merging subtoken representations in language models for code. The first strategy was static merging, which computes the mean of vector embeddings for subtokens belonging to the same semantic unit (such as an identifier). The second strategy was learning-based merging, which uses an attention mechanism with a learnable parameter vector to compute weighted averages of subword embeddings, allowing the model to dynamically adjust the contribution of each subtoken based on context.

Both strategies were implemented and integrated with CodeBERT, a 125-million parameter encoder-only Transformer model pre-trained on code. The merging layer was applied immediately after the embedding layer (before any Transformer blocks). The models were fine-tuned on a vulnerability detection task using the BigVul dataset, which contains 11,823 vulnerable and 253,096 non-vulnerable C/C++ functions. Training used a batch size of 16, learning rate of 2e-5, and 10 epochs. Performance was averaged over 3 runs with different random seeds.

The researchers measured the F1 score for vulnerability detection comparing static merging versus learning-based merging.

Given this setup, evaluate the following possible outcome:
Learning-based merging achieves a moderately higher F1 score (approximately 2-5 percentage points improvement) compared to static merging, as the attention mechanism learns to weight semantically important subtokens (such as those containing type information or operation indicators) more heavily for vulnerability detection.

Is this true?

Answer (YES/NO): NO